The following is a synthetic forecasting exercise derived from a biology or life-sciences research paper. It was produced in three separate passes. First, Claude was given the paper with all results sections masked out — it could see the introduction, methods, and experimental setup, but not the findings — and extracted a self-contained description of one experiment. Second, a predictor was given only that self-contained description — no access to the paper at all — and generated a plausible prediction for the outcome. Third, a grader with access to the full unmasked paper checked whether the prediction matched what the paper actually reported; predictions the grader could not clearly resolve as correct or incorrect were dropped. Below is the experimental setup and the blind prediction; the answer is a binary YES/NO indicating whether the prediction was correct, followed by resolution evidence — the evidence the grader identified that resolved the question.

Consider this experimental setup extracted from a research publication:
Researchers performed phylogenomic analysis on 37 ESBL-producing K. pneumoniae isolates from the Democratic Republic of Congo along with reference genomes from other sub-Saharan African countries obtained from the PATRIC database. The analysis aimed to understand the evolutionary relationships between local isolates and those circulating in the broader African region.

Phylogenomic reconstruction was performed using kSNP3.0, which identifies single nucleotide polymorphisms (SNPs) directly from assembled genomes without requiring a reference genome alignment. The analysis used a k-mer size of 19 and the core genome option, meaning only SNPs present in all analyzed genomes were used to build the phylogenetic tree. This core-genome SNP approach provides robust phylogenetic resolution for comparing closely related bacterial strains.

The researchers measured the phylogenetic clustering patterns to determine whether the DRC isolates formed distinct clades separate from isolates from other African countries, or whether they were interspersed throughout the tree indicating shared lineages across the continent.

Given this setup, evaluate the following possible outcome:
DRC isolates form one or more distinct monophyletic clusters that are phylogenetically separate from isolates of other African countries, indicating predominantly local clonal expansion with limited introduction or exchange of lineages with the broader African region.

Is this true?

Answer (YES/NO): YES